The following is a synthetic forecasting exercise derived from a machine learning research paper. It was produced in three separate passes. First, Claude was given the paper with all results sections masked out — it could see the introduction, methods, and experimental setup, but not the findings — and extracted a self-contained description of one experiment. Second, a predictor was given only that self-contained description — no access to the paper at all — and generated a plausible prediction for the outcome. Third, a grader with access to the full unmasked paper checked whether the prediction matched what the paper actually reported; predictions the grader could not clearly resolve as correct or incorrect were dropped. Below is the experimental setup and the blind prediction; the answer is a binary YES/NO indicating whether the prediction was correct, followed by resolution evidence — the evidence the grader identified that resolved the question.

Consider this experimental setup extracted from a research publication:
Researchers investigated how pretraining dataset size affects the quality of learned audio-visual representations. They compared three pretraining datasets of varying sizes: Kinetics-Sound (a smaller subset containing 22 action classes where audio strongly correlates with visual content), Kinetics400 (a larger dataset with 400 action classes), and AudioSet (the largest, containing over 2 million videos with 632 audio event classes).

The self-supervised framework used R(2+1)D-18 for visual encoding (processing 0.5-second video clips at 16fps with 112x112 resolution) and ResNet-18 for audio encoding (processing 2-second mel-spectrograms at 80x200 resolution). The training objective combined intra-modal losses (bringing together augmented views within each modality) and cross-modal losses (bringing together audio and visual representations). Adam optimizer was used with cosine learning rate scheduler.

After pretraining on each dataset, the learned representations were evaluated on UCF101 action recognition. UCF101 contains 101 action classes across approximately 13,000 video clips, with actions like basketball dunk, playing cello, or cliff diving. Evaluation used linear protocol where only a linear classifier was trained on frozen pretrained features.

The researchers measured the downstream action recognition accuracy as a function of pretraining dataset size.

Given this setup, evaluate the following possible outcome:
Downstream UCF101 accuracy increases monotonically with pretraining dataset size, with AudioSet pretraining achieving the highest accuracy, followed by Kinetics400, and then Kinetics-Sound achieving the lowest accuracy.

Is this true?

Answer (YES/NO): YES